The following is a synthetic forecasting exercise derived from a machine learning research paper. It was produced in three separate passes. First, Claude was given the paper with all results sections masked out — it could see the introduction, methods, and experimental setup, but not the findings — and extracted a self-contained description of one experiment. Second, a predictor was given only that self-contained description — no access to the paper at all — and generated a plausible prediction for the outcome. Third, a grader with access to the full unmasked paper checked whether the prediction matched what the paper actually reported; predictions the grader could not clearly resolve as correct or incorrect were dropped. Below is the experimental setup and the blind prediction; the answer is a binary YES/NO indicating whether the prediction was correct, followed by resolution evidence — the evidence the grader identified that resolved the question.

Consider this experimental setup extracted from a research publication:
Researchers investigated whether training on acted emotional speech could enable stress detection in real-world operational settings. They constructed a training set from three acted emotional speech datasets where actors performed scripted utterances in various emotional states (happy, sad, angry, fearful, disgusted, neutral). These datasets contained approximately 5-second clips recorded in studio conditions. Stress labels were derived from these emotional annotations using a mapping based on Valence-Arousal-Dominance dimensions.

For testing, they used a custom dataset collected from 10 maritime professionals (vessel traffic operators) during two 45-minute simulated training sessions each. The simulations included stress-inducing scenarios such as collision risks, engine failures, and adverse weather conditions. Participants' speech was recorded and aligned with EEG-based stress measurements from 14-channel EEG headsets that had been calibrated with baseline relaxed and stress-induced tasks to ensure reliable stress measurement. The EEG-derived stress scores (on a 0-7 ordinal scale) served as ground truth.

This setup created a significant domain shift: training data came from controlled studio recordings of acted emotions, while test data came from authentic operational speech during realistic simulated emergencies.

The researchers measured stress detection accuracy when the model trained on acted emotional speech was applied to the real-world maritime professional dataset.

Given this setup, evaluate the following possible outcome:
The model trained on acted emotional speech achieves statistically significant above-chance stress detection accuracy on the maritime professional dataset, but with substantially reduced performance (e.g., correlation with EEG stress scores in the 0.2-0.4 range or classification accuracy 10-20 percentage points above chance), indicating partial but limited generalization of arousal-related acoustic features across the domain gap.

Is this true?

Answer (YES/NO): NO